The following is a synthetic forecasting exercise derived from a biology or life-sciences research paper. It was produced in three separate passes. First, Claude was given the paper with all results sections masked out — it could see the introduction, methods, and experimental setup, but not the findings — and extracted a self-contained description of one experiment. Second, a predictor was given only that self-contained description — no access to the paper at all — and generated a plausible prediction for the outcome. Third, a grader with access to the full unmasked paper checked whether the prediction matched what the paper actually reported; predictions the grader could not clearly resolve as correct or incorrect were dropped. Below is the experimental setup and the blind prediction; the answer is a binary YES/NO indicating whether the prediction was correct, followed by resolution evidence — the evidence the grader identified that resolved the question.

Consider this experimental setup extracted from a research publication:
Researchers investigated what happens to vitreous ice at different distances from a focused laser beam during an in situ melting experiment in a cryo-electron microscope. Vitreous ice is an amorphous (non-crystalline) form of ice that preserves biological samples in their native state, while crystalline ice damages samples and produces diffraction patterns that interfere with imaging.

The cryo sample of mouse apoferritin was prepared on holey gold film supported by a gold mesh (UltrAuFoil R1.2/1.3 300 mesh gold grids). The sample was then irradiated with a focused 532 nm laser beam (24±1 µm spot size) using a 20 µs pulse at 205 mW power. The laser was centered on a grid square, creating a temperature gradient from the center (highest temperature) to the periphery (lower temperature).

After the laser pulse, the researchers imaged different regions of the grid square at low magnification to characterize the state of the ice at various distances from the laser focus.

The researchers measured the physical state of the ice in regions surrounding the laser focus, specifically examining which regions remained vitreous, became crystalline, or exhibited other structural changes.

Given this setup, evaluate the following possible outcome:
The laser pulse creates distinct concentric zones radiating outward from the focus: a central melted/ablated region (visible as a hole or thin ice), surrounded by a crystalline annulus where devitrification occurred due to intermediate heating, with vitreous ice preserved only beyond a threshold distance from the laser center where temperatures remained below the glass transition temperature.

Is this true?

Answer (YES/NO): NO